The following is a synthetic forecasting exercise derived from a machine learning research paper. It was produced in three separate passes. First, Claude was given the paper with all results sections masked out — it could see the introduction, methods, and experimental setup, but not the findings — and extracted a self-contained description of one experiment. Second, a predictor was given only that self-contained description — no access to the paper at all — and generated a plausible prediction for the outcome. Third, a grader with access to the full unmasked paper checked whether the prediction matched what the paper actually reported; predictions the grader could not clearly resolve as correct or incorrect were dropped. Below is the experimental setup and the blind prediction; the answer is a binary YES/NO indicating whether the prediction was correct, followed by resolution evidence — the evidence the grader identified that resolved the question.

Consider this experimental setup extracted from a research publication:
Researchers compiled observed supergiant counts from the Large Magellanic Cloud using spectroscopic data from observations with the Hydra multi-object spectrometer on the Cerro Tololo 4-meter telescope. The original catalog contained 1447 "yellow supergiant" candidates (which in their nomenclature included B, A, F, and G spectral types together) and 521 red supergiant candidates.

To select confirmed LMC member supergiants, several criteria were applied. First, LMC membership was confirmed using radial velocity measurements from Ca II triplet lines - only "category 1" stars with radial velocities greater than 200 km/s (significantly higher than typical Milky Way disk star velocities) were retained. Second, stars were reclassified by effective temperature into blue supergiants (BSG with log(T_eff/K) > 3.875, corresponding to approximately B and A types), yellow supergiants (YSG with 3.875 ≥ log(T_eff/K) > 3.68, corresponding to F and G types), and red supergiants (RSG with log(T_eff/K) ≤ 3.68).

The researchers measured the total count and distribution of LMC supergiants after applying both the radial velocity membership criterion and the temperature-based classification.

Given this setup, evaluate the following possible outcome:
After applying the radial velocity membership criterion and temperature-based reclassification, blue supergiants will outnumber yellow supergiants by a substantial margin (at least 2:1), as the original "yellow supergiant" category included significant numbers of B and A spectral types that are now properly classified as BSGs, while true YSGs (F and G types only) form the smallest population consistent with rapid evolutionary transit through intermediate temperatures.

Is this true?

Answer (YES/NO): NO